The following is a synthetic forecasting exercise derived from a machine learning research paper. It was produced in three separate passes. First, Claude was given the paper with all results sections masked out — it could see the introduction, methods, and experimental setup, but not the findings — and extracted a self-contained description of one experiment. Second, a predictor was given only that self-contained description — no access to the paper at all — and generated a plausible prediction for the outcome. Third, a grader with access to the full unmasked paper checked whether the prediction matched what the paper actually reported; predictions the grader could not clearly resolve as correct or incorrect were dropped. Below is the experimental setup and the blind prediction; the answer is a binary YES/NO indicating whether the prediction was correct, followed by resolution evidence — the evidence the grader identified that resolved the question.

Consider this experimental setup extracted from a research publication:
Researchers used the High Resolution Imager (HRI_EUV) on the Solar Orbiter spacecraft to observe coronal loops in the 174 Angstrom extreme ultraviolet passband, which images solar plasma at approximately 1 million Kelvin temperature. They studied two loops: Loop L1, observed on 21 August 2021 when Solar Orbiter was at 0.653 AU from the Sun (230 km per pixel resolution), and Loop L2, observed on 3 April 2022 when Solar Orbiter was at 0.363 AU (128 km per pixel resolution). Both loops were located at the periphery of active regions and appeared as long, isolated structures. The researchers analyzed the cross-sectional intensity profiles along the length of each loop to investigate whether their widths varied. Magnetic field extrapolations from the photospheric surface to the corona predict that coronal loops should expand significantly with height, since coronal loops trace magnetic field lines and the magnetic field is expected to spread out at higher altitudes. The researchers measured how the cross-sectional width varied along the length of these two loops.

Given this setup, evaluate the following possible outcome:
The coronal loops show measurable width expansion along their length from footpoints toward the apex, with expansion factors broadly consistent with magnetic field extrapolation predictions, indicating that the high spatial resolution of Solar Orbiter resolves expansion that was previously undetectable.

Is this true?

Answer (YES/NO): NO